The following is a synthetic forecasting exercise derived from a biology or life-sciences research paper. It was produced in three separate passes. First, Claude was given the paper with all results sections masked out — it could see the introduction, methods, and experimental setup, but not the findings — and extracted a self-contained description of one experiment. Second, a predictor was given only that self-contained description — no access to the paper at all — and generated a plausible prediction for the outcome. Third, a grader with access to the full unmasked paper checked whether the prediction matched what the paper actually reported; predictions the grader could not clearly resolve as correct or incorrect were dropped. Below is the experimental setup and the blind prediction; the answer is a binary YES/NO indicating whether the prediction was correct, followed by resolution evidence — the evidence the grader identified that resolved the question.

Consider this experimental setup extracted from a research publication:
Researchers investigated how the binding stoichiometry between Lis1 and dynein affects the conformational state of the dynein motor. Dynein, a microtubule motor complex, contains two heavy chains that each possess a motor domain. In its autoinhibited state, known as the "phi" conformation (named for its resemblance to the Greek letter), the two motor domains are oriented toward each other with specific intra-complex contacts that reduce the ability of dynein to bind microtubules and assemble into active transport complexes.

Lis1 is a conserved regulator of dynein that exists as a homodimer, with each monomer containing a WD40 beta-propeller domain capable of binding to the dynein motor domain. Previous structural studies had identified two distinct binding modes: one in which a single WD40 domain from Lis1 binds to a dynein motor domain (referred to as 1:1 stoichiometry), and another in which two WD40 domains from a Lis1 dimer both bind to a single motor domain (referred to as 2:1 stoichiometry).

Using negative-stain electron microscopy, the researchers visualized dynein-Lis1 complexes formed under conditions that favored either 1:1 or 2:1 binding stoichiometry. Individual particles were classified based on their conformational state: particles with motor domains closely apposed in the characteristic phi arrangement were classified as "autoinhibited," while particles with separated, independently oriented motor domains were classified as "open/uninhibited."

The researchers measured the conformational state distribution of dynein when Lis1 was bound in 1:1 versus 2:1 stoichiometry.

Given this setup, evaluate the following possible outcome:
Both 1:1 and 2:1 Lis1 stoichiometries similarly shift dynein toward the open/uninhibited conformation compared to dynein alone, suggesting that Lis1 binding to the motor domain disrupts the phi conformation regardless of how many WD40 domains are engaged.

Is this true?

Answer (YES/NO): NO